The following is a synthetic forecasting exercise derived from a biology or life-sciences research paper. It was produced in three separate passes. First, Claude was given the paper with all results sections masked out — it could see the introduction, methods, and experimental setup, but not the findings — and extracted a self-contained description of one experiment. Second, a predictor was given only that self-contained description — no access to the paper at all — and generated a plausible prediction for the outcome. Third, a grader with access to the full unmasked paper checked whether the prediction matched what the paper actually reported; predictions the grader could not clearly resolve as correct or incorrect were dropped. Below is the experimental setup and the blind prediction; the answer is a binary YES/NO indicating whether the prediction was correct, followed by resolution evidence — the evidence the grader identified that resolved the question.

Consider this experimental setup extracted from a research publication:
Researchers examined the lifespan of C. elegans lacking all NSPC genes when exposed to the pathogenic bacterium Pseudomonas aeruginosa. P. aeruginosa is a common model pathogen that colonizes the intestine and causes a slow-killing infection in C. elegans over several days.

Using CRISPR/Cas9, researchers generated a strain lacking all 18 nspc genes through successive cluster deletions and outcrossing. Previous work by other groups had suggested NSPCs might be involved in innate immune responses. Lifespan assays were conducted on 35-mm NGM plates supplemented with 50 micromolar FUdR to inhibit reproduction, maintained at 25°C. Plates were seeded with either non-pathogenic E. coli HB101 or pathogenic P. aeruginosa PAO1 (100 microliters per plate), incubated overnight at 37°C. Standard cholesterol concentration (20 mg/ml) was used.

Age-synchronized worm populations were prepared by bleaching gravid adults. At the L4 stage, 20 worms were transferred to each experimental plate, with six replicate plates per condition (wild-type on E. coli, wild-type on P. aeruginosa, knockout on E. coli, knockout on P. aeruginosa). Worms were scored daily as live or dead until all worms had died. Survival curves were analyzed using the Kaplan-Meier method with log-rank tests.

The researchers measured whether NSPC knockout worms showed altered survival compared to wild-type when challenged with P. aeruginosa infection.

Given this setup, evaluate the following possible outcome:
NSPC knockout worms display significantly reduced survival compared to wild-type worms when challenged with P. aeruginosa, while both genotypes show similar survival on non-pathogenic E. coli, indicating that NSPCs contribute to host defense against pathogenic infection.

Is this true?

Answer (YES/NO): NO